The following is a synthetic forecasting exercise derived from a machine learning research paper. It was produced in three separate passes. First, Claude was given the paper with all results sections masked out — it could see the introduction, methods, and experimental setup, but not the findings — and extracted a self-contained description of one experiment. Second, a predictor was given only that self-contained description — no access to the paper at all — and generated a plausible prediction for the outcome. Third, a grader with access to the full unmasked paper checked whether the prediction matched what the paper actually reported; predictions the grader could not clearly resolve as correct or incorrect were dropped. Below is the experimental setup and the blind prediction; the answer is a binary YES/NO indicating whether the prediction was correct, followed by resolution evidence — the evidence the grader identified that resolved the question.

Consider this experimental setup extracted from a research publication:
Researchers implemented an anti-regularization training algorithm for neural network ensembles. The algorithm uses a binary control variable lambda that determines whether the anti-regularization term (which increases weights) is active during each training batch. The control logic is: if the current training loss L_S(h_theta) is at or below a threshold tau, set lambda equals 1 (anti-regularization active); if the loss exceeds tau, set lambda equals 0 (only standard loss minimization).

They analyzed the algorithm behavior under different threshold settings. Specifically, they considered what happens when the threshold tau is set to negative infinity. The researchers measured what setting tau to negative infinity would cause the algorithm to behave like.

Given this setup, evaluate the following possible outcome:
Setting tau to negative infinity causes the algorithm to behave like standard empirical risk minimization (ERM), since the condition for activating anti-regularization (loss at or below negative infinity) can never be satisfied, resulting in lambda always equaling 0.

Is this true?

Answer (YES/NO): YES